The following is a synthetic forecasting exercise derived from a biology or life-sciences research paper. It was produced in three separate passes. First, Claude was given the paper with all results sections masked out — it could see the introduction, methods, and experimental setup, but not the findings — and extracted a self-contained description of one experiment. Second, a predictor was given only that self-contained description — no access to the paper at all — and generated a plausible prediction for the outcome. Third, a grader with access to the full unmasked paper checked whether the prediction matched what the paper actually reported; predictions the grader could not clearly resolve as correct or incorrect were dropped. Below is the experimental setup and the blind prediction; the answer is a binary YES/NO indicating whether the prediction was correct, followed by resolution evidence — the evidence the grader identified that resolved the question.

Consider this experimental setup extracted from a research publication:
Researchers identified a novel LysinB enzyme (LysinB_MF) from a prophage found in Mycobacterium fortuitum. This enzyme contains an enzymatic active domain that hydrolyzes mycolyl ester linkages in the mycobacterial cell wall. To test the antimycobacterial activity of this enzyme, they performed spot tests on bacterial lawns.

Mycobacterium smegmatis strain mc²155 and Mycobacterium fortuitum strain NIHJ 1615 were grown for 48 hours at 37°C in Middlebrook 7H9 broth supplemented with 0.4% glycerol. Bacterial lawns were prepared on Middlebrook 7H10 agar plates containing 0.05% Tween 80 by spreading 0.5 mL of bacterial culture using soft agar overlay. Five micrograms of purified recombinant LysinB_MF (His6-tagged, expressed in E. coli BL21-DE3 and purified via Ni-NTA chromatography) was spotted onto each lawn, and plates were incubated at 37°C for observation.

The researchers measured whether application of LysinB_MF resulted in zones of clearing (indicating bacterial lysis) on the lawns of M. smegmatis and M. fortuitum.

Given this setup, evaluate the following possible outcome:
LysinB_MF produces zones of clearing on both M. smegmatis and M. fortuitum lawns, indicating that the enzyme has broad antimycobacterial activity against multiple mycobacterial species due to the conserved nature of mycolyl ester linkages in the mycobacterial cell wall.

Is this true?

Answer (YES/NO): YES